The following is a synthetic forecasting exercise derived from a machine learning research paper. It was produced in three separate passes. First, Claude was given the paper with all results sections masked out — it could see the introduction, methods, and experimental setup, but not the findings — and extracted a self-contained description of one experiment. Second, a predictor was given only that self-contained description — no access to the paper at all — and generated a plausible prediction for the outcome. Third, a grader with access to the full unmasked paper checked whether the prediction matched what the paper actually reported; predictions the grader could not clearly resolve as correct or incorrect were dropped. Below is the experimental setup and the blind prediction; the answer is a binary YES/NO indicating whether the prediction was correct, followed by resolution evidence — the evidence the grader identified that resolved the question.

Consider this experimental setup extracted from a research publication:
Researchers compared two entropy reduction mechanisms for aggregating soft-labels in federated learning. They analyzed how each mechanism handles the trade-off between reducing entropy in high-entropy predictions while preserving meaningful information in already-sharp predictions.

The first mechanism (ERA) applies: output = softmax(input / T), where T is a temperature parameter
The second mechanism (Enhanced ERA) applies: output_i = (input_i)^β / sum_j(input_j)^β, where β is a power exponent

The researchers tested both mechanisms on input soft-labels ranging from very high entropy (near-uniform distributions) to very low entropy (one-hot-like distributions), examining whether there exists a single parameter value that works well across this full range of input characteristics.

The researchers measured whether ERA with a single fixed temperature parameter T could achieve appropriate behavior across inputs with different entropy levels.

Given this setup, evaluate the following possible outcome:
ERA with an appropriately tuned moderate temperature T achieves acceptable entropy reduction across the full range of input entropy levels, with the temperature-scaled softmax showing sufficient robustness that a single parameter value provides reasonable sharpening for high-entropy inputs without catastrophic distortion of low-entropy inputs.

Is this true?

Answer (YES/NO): NO